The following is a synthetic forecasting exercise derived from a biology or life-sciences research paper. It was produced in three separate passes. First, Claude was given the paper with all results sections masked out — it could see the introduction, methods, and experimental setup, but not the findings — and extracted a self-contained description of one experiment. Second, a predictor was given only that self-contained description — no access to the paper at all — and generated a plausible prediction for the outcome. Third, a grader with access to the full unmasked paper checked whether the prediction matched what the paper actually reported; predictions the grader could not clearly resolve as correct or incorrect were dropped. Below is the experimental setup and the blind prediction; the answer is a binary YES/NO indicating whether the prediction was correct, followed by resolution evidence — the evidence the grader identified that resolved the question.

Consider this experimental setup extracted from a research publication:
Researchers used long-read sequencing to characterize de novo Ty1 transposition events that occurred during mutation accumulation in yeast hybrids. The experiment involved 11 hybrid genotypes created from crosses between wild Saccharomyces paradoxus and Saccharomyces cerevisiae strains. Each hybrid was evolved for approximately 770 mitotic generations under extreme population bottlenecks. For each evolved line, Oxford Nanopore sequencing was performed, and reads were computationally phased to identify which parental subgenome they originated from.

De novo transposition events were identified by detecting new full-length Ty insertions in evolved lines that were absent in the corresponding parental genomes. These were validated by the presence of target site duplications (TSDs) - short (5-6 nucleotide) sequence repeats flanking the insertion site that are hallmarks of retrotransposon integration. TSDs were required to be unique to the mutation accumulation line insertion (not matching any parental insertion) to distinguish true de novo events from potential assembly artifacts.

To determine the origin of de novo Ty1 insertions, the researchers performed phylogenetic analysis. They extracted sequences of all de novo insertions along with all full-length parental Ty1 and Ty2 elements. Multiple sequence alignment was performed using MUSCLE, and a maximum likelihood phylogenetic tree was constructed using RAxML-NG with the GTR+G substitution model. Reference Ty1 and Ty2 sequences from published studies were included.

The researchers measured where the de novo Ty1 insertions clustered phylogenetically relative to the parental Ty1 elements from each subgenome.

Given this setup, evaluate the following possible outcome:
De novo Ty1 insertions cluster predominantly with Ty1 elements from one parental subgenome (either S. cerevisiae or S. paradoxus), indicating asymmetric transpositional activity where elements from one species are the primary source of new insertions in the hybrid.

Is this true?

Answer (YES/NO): YES